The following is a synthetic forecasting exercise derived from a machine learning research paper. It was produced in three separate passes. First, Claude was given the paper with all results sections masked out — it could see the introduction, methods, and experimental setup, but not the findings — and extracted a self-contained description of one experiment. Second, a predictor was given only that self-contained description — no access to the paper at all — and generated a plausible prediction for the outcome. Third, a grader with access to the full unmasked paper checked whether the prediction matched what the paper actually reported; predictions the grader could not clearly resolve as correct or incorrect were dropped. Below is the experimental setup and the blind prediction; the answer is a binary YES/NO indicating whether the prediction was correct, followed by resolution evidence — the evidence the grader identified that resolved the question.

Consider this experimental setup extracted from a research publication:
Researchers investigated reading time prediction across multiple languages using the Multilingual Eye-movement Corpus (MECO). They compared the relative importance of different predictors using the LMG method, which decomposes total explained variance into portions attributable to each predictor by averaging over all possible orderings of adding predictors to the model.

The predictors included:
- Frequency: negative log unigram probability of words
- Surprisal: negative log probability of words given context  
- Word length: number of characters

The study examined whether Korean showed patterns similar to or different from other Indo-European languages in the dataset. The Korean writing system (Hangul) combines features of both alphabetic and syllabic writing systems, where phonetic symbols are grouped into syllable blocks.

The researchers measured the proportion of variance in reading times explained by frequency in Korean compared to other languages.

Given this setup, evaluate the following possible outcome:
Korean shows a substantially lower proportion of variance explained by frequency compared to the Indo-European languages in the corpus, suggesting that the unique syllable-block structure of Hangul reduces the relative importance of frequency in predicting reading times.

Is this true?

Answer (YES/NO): YES